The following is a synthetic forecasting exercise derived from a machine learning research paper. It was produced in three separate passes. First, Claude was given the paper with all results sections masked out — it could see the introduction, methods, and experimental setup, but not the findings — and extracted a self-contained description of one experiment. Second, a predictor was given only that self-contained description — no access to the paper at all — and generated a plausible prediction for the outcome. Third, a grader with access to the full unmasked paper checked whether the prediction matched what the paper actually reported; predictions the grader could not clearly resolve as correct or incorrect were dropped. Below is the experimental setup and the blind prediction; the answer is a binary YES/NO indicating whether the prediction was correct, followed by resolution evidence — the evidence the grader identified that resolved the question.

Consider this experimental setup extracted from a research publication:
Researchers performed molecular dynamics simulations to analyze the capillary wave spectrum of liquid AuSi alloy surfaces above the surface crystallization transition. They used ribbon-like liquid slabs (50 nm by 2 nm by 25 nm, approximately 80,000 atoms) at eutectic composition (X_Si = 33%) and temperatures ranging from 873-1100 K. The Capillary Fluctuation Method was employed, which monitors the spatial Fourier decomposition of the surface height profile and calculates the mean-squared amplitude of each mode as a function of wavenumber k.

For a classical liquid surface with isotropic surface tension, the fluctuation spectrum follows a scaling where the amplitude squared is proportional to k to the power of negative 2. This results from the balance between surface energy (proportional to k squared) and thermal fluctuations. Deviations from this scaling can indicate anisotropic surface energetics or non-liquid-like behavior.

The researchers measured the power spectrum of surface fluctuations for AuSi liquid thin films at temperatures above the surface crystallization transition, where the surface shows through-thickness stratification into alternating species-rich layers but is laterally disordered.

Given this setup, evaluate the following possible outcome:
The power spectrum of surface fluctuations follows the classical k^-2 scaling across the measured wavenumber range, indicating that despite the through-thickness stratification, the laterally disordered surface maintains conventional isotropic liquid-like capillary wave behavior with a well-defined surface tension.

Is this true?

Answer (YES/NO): YES